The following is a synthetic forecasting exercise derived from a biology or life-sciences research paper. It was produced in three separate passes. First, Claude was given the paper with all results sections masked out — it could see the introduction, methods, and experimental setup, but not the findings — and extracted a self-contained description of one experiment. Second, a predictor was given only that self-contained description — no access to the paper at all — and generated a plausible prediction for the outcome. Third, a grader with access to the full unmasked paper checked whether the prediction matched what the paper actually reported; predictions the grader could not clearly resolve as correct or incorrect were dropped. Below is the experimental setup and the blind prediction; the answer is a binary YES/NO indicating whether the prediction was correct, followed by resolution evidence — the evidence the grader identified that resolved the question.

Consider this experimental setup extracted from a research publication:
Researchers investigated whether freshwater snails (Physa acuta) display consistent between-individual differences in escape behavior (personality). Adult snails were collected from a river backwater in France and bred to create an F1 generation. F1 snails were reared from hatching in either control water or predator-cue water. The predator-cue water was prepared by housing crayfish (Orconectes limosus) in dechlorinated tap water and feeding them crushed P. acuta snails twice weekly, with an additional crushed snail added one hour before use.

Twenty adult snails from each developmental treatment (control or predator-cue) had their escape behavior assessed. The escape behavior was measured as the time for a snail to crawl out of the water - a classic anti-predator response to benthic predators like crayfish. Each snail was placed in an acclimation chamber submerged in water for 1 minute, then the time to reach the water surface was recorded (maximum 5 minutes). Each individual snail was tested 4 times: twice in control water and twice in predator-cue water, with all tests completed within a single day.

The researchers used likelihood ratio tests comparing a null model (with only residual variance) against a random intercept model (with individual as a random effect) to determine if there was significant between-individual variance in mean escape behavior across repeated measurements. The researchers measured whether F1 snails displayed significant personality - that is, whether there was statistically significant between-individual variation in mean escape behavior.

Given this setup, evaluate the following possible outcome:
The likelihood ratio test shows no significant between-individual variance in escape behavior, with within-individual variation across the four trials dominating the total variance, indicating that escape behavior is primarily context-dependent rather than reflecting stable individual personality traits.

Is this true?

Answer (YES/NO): NO